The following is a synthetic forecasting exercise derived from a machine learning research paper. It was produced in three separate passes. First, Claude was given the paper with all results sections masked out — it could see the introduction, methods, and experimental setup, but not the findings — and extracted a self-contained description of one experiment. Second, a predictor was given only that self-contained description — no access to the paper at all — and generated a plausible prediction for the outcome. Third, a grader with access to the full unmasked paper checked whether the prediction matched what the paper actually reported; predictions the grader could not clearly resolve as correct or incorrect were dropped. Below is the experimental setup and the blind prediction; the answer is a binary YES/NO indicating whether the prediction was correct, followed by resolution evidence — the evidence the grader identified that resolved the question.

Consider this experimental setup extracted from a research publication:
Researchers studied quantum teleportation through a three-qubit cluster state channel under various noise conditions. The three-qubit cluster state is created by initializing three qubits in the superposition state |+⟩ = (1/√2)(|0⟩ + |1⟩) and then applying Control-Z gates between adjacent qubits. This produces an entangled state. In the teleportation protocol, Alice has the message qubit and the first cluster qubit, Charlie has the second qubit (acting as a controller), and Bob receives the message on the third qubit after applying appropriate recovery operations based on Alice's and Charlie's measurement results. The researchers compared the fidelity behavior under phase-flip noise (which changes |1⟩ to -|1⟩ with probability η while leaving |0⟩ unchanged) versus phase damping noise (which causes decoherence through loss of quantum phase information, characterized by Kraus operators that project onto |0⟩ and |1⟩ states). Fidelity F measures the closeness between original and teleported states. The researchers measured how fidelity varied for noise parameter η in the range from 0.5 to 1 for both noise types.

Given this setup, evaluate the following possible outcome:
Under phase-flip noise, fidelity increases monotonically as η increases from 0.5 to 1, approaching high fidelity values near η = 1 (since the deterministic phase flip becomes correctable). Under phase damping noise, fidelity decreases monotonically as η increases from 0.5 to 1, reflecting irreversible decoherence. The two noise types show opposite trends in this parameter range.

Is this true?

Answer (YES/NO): NO